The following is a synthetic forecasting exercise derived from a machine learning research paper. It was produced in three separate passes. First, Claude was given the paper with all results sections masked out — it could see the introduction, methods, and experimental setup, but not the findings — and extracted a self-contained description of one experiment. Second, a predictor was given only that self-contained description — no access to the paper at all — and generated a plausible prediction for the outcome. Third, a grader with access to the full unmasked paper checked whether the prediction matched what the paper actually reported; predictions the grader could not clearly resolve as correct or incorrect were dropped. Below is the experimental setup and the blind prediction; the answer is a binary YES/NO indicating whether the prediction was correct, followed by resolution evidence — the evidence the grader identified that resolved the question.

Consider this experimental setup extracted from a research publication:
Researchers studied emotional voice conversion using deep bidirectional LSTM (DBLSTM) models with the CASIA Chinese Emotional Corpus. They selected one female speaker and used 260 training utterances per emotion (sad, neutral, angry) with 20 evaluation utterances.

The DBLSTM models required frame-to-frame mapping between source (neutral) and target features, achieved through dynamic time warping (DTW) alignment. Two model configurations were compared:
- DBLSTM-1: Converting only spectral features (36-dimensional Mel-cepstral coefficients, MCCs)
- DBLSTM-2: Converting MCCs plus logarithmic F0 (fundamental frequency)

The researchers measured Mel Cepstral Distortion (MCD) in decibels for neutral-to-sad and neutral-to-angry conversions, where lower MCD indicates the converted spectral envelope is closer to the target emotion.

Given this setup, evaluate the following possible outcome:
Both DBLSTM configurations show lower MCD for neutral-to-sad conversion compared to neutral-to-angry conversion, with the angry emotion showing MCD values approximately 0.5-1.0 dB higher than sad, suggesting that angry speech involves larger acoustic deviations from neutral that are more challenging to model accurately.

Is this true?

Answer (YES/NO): NO